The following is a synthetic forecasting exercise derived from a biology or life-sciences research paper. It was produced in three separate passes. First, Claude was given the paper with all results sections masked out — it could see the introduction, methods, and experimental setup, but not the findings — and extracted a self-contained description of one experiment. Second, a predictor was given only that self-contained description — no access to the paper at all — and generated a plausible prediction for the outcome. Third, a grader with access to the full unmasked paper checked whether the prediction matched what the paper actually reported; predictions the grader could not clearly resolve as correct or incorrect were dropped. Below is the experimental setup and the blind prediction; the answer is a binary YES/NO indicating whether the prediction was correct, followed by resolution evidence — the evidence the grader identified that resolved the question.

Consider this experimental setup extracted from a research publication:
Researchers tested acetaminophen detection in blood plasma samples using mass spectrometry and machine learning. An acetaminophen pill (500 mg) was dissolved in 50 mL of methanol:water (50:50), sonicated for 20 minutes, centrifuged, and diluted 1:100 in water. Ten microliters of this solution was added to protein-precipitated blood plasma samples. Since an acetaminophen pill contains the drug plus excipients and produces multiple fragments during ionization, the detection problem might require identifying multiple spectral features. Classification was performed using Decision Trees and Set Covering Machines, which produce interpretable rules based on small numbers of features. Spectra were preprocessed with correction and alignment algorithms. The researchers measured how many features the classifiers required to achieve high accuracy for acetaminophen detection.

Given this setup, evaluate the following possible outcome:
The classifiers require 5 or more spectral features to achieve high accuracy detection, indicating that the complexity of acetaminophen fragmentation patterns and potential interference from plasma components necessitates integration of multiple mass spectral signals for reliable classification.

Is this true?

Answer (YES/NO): NO